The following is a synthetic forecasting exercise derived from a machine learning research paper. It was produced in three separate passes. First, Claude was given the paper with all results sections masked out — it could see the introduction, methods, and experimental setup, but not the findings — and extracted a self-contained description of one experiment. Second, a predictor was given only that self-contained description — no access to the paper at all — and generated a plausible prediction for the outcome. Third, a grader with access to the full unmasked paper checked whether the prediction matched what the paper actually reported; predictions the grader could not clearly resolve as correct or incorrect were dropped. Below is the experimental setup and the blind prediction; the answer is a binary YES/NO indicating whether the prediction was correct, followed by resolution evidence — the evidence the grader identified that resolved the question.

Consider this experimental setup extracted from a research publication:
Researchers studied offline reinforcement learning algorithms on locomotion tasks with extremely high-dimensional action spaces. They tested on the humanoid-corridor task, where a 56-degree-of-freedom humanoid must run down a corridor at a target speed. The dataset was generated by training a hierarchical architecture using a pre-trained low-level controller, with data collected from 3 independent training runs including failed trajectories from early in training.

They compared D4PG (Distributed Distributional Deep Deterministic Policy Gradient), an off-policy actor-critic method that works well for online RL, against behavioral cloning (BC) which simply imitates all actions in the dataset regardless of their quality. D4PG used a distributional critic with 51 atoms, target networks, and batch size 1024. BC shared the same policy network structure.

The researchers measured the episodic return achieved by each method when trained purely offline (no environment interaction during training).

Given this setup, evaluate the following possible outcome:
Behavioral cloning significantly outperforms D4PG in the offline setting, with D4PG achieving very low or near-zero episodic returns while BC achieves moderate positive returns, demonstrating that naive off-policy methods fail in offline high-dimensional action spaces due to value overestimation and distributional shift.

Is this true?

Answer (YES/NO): YES